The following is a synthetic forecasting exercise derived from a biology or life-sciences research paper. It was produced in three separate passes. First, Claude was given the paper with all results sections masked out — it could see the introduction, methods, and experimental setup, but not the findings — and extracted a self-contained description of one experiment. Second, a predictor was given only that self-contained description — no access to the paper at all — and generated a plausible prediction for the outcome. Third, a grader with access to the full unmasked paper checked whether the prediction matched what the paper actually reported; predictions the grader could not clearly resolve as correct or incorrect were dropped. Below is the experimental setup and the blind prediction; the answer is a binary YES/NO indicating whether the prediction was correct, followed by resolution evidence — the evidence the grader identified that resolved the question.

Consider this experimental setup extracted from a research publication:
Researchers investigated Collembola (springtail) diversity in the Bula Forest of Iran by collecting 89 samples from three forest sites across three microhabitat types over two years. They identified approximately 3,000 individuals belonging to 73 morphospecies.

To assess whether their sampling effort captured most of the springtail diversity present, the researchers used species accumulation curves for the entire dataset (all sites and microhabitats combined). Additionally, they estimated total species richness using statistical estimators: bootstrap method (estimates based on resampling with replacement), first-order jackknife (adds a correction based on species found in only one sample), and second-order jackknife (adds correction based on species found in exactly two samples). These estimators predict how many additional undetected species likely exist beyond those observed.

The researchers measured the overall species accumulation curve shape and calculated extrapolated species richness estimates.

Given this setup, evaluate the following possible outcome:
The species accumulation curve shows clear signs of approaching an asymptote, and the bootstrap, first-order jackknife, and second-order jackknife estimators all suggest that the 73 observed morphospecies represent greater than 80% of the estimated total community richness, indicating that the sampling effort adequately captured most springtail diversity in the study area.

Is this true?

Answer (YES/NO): NO